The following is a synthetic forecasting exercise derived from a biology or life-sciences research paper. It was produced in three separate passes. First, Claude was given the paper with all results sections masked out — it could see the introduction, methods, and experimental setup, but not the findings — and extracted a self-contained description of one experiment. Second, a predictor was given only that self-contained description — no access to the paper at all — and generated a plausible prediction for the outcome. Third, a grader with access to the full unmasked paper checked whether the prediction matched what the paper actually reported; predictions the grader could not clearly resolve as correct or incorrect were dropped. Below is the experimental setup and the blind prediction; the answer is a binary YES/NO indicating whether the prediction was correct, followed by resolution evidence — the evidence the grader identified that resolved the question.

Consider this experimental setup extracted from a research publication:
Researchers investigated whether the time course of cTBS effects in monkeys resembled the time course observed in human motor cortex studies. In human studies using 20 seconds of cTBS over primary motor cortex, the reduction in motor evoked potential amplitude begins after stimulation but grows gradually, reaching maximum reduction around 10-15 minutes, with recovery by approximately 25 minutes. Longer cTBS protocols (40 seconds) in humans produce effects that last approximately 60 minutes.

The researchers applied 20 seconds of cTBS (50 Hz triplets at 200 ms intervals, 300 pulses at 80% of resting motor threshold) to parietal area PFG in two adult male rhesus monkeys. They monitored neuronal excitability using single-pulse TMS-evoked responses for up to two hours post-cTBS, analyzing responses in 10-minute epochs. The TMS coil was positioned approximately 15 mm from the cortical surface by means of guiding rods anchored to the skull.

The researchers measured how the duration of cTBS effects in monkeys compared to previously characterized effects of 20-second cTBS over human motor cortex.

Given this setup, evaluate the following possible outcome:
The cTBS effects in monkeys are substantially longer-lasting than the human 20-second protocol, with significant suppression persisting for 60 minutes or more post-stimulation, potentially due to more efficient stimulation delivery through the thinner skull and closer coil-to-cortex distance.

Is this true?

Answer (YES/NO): YES